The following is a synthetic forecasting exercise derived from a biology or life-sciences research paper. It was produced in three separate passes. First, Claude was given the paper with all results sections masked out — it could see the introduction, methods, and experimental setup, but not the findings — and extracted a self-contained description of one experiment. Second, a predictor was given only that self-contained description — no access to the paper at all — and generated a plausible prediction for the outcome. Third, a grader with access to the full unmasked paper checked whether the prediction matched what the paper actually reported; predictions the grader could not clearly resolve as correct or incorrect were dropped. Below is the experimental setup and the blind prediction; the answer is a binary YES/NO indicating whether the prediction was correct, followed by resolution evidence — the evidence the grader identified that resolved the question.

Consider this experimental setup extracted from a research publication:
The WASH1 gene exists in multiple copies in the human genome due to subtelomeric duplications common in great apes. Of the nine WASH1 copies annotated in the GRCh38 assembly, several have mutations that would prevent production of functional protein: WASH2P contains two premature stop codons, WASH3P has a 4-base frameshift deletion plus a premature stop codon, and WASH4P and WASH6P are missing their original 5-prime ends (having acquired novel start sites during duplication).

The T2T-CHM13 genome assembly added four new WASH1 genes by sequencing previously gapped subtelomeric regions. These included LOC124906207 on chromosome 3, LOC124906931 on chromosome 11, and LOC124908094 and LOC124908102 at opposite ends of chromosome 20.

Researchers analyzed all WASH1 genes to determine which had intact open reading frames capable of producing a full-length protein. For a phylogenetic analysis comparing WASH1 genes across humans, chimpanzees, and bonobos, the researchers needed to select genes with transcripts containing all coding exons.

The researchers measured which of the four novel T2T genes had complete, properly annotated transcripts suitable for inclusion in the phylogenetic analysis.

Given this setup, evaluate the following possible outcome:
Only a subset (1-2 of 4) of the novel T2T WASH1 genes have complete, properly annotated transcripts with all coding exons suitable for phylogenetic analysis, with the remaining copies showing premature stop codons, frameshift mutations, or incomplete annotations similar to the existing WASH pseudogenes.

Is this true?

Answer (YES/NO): NO